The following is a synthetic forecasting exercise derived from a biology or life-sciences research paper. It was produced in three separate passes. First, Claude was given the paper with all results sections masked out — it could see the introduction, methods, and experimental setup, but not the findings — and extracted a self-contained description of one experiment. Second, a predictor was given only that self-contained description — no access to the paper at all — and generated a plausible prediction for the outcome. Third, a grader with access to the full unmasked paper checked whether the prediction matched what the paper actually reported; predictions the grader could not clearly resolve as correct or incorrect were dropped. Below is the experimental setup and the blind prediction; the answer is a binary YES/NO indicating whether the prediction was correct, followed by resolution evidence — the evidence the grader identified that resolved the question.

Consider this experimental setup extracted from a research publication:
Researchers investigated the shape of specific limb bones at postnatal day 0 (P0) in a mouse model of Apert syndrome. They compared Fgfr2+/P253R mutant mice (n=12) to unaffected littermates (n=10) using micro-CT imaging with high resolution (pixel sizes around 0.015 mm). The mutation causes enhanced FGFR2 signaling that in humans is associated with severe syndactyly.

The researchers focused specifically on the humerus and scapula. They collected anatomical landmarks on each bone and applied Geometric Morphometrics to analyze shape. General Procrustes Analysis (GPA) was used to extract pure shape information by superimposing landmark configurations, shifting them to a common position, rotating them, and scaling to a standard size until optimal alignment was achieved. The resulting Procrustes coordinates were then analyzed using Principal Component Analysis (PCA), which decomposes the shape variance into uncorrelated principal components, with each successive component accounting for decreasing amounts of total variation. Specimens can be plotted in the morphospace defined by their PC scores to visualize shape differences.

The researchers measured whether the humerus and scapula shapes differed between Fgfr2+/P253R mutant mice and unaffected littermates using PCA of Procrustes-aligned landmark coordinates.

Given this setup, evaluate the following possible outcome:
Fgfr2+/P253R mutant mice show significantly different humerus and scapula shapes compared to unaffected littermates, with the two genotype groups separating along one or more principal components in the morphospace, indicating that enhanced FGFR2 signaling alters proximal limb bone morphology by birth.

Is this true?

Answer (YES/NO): NO